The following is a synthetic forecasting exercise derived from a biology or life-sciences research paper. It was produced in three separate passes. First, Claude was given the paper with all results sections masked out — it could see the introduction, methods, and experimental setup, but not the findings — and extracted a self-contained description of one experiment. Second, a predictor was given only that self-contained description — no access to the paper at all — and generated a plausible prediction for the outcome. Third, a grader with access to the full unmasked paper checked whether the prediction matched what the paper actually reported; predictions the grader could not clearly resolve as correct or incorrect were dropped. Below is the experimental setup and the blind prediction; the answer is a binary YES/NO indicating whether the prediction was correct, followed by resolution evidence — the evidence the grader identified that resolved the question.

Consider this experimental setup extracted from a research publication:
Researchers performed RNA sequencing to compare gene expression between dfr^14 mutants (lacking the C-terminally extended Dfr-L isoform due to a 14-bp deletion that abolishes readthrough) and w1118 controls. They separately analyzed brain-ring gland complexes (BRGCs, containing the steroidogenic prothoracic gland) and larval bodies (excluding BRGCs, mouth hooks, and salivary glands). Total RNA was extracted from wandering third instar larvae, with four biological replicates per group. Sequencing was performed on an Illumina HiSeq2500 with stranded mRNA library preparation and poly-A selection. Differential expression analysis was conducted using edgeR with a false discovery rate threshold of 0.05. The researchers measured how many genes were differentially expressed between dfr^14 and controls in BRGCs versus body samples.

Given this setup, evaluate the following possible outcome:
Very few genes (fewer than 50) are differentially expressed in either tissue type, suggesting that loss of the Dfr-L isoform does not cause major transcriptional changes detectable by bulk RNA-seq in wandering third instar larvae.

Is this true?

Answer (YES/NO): NO